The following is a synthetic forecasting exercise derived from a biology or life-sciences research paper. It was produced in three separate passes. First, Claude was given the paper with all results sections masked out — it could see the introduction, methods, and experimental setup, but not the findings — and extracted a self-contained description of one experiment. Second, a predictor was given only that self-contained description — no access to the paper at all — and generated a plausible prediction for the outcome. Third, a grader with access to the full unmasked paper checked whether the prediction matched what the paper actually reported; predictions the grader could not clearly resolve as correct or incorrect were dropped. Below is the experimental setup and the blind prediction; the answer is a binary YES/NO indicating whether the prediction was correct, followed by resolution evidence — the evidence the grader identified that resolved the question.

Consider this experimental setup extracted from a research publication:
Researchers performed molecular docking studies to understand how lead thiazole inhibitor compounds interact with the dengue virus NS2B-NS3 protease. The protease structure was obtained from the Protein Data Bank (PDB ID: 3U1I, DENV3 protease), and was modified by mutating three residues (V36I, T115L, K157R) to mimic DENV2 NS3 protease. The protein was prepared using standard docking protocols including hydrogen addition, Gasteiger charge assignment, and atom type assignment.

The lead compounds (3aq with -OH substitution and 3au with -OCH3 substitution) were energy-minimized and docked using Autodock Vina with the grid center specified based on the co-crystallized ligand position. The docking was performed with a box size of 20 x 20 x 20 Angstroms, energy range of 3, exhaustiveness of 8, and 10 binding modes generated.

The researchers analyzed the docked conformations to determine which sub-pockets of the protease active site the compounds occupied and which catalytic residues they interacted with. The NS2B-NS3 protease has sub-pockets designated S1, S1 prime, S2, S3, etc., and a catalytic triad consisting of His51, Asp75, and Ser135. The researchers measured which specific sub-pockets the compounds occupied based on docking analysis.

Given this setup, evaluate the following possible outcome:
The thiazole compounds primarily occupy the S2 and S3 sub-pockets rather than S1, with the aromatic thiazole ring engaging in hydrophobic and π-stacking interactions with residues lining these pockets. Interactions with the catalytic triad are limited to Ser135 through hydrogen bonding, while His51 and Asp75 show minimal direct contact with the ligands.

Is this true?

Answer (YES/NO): NO